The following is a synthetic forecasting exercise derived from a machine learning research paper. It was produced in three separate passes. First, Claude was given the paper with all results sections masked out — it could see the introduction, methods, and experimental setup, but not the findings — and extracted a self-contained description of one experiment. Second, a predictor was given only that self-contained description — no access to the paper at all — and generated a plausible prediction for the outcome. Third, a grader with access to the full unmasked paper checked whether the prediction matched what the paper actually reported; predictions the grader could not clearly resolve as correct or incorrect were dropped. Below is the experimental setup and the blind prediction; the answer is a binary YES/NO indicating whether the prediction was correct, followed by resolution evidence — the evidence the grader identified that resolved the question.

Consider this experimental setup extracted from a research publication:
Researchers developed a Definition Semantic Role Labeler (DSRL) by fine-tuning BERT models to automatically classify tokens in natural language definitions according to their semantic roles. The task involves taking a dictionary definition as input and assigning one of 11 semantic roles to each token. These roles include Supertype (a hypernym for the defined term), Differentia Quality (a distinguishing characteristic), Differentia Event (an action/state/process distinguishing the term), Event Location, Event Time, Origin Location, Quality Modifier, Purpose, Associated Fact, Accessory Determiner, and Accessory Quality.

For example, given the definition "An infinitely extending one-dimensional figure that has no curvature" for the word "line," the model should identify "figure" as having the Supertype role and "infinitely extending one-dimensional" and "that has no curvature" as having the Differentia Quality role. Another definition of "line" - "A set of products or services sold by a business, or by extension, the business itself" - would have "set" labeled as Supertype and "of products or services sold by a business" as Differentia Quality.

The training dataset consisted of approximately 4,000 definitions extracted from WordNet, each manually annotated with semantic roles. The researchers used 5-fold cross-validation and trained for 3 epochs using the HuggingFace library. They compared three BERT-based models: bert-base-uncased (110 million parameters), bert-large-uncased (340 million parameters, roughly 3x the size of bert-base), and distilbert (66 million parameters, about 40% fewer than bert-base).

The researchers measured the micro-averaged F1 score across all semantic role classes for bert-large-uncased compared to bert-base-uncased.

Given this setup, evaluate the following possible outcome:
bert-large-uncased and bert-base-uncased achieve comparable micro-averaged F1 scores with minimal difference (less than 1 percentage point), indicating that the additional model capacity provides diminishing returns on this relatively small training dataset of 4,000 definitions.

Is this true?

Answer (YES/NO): NO